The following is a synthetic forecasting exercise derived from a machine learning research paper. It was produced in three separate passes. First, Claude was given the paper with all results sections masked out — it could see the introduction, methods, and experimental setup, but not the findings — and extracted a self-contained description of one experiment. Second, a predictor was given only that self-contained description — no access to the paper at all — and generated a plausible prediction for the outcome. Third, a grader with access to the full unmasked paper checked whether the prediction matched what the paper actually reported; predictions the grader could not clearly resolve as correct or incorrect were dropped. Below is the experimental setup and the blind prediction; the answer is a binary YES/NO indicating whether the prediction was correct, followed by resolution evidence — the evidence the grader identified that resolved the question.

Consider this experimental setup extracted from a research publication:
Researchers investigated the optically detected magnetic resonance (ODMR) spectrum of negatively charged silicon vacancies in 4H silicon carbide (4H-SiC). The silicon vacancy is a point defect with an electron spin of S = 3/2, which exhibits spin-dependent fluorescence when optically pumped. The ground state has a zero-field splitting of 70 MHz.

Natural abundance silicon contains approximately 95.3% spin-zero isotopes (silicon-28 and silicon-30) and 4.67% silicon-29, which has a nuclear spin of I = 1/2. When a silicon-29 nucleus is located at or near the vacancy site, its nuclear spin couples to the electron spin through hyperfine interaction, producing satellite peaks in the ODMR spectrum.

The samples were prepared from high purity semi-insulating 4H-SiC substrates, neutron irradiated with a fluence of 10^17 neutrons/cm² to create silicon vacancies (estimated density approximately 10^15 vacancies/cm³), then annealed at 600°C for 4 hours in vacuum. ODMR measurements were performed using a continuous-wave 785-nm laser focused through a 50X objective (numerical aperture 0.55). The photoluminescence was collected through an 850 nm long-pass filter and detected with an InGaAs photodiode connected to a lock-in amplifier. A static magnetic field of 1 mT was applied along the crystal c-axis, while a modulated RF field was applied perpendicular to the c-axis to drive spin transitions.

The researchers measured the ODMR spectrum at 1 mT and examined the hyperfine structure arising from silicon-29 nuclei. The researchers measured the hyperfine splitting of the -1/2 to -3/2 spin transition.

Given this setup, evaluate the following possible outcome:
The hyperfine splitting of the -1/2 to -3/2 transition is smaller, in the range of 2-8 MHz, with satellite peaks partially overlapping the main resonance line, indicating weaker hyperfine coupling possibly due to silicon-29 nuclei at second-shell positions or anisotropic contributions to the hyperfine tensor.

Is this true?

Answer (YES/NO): NO